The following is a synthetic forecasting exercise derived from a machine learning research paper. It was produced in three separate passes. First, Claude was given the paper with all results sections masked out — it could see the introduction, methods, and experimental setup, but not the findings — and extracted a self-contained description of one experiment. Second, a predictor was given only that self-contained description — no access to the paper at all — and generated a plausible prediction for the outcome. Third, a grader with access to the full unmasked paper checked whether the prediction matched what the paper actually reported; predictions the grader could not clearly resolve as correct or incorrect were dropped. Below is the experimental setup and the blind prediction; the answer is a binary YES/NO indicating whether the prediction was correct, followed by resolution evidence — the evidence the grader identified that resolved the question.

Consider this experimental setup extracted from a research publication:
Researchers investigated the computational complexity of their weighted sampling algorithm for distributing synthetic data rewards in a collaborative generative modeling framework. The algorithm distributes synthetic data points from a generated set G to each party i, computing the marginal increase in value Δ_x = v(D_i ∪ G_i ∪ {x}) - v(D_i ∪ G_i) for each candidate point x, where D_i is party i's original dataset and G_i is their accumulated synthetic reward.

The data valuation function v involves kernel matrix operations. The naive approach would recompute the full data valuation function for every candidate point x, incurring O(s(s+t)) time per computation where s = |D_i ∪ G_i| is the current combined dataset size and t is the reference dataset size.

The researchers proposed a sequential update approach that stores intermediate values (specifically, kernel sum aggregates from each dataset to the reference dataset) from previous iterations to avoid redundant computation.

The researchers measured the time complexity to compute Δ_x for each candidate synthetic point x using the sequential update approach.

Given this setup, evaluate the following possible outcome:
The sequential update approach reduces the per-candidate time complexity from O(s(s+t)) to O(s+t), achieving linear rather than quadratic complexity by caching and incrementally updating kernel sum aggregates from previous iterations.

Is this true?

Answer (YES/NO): YES